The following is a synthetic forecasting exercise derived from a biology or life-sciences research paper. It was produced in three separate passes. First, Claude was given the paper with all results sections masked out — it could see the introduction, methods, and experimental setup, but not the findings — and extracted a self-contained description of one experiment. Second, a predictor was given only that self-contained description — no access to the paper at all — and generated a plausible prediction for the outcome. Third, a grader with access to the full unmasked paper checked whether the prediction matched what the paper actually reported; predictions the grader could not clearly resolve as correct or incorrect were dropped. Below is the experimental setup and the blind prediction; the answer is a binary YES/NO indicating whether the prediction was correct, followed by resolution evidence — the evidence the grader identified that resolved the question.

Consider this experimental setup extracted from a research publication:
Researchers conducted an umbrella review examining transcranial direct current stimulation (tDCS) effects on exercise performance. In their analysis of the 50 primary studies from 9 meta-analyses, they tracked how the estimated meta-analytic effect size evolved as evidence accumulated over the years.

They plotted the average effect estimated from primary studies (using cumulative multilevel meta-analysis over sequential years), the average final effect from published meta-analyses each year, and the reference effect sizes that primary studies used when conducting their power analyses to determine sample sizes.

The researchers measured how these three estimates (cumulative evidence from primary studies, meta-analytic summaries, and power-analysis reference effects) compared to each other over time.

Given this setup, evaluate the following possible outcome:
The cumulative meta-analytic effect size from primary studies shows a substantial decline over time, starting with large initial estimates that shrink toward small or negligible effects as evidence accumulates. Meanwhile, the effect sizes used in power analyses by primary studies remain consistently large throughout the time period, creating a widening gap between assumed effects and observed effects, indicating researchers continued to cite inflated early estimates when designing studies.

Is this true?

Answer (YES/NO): NO